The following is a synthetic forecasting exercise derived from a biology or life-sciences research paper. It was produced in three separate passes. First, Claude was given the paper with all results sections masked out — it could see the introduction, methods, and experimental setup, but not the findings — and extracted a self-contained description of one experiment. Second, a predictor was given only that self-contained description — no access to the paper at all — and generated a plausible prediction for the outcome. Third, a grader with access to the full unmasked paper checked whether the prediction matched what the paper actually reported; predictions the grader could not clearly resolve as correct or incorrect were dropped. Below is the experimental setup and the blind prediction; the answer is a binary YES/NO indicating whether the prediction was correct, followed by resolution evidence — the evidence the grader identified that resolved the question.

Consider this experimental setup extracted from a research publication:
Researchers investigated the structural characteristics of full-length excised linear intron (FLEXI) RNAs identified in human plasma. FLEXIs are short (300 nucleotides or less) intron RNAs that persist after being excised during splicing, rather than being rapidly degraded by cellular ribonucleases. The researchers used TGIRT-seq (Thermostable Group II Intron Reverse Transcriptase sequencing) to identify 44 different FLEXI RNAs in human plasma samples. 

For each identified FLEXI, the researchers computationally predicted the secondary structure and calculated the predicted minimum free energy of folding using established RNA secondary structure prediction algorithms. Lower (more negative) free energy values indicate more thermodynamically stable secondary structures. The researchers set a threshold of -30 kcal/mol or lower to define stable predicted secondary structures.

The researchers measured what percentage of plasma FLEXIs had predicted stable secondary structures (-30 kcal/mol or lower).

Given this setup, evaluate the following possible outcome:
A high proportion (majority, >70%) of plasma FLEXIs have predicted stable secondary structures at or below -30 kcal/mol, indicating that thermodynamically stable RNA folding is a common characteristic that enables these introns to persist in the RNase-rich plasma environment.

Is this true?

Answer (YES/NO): YES